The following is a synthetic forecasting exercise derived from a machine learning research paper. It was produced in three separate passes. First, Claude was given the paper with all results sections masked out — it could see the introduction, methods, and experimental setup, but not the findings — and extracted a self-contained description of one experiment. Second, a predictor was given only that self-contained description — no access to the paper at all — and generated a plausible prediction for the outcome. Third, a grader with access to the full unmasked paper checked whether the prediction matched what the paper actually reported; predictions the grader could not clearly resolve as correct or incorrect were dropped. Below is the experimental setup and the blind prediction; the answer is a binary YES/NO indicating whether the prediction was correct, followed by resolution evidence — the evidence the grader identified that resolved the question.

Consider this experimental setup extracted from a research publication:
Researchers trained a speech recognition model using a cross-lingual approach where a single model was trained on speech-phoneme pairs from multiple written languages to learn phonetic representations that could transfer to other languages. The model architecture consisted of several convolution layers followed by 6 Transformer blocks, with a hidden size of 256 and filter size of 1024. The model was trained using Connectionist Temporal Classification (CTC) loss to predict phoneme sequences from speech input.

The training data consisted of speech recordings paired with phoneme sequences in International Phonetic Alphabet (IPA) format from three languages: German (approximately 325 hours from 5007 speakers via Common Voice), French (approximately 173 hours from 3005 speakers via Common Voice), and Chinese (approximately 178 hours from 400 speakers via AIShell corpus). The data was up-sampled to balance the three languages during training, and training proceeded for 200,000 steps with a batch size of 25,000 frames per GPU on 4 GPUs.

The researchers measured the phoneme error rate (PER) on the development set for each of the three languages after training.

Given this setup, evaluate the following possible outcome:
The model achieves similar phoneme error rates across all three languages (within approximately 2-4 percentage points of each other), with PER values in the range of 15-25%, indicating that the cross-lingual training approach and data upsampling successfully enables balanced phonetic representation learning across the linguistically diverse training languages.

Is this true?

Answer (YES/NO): NO